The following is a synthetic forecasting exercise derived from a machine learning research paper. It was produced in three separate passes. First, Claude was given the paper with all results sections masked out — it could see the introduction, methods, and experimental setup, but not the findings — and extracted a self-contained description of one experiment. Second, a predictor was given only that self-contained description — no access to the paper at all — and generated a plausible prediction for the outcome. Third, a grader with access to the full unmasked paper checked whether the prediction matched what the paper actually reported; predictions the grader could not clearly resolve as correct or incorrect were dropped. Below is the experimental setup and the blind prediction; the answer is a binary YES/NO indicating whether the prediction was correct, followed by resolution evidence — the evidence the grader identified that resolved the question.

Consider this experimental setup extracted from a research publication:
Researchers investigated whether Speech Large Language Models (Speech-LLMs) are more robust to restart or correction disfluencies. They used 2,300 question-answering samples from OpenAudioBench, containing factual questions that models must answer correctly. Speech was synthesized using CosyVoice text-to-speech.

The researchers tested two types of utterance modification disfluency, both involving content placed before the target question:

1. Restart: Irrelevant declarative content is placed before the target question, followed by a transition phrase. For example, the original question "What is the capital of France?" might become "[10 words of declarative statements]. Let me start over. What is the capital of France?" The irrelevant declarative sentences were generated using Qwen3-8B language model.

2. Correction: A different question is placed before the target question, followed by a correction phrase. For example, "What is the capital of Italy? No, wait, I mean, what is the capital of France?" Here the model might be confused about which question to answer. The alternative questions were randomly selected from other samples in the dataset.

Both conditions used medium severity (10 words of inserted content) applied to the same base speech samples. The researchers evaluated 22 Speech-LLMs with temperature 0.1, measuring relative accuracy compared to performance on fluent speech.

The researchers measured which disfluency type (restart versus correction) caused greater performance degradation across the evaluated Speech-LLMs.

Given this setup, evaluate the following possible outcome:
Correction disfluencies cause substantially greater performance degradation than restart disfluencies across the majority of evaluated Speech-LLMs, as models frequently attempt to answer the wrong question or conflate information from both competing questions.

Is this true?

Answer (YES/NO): NO